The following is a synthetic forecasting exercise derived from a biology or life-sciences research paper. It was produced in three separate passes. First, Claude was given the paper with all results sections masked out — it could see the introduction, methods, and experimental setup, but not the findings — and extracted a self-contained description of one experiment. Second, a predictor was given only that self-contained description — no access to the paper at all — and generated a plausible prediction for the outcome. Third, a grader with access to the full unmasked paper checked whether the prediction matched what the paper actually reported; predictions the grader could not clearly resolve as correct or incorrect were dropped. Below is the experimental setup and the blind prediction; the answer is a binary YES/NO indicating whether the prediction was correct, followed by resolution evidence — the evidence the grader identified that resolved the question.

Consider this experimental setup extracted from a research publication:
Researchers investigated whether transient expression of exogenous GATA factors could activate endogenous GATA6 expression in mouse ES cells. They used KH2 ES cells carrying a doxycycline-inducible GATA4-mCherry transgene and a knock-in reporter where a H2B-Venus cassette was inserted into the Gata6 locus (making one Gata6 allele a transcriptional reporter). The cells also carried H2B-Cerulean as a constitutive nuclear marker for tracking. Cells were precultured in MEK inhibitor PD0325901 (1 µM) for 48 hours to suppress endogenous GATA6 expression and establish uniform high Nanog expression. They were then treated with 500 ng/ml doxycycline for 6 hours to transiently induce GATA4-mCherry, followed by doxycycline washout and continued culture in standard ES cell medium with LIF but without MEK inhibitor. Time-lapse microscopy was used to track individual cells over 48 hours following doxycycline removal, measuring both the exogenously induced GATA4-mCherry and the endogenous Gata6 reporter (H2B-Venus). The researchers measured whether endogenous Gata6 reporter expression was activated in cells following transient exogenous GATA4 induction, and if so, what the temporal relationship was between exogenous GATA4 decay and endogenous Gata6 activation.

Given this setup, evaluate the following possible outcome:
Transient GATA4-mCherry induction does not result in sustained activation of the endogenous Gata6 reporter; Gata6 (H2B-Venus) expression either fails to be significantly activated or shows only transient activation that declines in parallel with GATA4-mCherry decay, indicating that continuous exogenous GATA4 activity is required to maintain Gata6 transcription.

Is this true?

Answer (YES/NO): NO